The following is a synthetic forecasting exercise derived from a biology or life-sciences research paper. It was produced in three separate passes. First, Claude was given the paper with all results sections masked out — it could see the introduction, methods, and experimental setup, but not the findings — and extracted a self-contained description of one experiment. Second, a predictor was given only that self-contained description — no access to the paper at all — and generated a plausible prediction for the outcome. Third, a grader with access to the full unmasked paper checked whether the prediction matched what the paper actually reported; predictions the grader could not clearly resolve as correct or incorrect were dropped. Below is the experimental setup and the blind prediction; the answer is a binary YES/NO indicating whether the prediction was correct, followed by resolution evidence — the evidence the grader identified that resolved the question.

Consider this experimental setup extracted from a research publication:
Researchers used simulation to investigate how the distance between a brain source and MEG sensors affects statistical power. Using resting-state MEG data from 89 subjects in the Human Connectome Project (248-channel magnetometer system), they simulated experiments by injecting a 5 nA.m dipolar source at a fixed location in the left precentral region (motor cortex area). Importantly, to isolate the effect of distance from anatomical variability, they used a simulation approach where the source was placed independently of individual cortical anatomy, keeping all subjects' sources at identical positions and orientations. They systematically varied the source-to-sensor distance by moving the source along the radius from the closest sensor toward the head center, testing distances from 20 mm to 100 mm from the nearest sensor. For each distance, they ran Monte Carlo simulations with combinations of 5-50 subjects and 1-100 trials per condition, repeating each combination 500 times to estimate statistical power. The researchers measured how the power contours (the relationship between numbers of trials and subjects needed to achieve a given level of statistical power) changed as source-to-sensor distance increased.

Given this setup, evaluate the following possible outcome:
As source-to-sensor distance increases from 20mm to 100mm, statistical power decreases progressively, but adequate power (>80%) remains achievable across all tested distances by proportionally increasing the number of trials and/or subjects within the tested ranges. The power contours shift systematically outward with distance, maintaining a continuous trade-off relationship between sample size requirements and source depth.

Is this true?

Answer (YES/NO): NO